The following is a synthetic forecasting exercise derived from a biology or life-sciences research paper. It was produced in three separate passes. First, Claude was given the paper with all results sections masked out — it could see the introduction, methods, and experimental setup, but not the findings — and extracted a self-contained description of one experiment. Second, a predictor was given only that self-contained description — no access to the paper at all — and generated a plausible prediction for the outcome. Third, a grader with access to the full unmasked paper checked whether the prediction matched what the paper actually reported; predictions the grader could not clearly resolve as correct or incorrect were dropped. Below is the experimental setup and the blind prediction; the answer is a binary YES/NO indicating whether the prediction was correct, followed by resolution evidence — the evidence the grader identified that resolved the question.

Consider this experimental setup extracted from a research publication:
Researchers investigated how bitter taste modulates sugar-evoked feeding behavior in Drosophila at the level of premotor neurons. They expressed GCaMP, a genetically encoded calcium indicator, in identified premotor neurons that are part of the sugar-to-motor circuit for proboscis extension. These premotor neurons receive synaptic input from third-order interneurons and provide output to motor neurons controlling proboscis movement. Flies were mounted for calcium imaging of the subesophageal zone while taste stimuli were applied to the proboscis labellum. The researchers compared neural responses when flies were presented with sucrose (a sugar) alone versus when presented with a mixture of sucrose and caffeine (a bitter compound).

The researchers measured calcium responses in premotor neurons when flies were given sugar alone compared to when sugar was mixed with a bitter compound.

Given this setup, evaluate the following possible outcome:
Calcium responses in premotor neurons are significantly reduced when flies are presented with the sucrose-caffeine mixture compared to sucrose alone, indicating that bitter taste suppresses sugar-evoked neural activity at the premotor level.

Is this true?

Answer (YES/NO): YES